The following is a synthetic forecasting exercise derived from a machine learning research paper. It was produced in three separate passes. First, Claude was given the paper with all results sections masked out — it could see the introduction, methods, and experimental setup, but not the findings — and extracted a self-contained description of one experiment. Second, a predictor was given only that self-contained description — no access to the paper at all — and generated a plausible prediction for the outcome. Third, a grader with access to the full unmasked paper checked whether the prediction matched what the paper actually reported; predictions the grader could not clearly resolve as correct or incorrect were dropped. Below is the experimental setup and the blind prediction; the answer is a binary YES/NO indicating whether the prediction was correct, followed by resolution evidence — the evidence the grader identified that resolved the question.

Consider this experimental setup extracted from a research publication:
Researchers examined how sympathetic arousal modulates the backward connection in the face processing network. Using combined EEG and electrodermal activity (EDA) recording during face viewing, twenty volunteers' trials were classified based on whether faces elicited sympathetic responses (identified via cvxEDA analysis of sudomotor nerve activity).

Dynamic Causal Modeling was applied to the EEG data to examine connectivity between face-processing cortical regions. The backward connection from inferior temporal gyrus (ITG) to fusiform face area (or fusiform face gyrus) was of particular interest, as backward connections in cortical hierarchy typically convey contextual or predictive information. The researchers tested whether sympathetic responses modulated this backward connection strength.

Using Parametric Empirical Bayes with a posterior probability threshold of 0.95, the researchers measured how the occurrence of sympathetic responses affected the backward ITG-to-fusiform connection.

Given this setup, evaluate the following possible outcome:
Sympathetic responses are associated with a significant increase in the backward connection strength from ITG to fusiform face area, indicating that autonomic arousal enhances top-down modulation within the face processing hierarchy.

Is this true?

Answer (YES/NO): YES